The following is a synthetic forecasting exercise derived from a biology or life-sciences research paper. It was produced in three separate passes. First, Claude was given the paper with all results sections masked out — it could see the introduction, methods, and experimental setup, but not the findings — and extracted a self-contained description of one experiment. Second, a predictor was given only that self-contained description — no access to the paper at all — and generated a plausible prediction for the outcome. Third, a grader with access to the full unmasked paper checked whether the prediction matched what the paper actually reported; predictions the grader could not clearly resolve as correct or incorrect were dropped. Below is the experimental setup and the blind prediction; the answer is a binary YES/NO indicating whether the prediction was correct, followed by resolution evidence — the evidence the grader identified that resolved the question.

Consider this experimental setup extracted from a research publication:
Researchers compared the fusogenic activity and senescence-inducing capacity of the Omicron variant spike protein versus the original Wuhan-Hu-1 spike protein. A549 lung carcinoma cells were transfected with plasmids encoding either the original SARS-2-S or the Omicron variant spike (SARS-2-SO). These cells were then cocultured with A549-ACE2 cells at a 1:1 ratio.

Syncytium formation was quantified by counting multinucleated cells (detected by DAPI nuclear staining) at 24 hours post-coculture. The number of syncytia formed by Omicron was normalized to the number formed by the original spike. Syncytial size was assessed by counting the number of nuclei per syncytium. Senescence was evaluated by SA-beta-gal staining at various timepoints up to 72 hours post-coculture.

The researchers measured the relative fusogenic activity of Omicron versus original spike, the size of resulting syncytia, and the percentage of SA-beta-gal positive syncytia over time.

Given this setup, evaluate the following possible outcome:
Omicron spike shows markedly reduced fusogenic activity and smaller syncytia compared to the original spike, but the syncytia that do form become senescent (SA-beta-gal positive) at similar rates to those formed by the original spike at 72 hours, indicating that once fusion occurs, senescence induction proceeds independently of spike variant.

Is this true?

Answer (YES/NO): YES